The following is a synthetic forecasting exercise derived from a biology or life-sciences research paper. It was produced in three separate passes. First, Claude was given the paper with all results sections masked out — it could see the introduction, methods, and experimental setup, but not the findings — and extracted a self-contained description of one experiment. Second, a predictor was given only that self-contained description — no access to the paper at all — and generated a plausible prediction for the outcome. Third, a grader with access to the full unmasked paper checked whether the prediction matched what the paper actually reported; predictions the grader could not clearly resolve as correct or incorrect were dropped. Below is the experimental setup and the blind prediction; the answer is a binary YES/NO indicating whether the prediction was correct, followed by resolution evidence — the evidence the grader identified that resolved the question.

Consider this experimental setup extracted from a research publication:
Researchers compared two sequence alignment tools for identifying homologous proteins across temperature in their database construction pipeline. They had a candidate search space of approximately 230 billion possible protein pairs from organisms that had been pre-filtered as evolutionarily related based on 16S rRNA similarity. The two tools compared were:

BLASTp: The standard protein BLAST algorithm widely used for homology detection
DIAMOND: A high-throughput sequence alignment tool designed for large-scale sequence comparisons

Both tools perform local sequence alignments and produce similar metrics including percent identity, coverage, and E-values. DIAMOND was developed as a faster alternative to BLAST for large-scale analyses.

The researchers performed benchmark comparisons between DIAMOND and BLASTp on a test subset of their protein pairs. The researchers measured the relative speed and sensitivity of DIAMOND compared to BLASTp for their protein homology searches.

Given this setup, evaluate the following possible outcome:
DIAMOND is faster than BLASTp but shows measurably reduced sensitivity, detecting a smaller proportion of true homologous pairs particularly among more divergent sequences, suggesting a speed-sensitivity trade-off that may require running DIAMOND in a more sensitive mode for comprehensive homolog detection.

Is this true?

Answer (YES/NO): NO